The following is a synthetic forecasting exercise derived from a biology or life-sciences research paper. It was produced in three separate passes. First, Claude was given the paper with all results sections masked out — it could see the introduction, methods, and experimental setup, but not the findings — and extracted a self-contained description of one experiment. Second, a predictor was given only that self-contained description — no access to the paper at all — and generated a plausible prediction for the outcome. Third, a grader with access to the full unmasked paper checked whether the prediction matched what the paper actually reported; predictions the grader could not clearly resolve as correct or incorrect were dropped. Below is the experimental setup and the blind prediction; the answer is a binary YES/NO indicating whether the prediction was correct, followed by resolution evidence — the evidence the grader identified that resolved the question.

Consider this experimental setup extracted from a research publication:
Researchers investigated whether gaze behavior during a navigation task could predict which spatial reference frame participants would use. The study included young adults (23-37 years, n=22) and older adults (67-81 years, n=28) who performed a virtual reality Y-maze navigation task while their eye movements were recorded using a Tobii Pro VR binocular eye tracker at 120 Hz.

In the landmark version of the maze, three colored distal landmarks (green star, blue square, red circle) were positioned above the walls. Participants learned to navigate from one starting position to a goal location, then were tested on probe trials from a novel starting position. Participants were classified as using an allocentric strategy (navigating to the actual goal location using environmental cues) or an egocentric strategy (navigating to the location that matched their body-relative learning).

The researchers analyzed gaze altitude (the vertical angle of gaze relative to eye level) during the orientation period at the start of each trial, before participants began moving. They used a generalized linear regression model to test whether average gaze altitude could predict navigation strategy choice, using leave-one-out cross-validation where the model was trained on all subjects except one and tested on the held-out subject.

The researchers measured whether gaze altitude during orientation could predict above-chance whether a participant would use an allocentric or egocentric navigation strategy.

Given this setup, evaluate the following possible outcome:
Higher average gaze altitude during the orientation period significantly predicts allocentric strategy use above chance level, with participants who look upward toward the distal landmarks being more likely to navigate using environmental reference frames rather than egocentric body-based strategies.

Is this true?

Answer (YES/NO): YES